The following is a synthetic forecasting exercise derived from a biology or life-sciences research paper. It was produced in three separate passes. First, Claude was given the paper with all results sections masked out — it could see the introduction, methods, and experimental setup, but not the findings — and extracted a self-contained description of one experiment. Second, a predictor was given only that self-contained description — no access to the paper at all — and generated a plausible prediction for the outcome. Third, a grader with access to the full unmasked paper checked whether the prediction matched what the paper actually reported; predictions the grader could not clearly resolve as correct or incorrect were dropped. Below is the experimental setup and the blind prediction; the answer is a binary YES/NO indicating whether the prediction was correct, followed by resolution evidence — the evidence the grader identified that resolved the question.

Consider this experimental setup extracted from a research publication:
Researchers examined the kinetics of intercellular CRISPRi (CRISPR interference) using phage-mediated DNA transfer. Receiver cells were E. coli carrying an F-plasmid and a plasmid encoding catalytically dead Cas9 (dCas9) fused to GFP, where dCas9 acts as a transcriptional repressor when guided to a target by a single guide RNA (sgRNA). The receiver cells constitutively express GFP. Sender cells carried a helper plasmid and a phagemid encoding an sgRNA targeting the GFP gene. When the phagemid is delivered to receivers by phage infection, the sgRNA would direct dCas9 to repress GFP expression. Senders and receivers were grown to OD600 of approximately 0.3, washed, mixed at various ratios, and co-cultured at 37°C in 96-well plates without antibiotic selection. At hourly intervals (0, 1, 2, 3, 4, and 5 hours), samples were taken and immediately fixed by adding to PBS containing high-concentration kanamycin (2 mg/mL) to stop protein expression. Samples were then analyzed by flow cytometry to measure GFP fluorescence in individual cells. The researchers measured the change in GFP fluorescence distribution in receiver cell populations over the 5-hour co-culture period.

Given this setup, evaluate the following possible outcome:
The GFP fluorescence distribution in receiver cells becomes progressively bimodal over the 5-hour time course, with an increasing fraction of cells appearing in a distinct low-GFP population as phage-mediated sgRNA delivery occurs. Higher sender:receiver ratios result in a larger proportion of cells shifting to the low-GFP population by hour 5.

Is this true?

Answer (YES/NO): YES